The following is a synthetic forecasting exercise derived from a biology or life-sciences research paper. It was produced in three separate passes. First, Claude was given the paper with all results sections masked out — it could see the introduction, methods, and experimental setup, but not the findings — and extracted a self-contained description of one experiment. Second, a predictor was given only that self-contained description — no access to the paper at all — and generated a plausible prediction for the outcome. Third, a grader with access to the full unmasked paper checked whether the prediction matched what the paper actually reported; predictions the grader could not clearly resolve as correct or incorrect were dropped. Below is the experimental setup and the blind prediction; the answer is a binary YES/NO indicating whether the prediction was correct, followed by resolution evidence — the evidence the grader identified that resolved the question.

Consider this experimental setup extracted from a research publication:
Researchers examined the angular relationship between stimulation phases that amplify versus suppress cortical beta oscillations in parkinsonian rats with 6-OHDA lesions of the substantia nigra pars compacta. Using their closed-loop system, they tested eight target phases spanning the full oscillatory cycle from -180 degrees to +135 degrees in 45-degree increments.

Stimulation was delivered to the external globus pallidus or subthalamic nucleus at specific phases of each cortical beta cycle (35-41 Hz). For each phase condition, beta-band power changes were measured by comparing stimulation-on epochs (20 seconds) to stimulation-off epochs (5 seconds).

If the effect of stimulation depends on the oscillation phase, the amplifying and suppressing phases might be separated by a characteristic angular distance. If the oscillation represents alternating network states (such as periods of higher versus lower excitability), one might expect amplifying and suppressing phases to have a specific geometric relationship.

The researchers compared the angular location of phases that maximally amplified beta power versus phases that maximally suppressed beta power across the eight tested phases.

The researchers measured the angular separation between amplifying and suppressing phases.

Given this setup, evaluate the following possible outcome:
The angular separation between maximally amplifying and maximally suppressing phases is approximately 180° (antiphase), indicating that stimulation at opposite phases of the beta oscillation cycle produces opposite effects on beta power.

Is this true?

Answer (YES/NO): YES